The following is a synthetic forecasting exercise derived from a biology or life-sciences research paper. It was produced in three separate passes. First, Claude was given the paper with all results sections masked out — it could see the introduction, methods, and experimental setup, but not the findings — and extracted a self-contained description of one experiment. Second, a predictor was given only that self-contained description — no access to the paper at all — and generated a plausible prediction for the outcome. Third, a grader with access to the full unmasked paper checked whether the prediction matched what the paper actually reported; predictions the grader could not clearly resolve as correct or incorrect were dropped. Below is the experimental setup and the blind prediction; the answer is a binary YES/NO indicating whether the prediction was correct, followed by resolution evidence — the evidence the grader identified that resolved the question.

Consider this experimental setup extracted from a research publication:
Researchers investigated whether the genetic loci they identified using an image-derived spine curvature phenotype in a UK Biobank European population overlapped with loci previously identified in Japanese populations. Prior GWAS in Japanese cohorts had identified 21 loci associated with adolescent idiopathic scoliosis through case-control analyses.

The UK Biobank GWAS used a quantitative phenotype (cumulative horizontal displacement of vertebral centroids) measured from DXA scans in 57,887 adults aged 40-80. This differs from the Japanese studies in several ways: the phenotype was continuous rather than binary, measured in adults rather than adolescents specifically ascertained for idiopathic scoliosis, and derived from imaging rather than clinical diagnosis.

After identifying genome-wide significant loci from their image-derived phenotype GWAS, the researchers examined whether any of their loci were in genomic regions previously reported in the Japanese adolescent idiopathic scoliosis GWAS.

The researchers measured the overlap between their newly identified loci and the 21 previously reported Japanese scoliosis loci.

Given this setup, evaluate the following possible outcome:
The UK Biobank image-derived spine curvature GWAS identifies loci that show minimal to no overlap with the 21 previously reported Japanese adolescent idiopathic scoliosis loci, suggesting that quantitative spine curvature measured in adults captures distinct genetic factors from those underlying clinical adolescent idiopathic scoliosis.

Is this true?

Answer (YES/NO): NO